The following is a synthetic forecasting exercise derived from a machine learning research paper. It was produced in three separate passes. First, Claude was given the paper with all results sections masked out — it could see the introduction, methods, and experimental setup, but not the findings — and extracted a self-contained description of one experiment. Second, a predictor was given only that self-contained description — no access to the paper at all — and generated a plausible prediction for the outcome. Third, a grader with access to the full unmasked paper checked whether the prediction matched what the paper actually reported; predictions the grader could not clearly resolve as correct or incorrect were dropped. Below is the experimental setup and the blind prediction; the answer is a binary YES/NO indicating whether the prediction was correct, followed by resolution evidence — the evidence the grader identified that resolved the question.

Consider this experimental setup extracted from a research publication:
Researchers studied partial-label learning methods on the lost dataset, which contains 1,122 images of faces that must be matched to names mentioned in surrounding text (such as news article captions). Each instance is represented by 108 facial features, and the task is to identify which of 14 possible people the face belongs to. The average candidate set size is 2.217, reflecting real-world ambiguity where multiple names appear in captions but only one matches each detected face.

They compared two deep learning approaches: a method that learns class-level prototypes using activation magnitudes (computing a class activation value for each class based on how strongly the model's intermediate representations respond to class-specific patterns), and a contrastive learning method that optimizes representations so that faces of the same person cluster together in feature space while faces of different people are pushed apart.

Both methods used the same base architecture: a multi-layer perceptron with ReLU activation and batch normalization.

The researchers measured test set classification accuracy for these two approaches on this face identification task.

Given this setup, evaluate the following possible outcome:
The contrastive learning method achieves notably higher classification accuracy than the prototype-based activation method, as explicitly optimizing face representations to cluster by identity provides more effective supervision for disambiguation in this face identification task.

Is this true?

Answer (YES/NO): NO